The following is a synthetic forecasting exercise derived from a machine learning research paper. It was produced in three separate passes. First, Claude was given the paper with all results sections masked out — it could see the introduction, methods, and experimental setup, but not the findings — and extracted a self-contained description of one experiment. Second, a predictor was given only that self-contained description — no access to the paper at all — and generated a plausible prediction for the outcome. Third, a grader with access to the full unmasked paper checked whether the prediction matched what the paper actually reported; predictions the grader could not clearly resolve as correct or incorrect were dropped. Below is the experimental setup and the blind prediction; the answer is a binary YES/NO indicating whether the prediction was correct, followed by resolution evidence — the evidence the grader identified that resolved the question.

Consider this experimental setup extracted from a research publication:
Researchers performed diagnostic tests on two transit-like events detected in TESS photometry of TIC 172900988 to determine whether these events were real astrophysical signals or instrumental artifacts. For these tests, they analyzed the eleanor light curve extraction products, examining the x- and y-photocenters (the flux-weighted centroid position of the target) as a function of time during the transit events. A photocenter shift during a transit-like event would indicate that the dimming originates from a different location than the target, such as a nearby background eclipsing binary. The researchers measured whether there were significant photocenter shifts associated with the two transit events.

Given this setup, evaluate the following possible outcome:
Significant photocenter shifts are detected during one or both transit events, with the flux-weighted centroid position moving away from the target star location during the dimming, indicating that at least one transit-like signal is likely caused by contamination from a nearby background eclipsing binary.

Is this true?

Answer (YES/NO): NO